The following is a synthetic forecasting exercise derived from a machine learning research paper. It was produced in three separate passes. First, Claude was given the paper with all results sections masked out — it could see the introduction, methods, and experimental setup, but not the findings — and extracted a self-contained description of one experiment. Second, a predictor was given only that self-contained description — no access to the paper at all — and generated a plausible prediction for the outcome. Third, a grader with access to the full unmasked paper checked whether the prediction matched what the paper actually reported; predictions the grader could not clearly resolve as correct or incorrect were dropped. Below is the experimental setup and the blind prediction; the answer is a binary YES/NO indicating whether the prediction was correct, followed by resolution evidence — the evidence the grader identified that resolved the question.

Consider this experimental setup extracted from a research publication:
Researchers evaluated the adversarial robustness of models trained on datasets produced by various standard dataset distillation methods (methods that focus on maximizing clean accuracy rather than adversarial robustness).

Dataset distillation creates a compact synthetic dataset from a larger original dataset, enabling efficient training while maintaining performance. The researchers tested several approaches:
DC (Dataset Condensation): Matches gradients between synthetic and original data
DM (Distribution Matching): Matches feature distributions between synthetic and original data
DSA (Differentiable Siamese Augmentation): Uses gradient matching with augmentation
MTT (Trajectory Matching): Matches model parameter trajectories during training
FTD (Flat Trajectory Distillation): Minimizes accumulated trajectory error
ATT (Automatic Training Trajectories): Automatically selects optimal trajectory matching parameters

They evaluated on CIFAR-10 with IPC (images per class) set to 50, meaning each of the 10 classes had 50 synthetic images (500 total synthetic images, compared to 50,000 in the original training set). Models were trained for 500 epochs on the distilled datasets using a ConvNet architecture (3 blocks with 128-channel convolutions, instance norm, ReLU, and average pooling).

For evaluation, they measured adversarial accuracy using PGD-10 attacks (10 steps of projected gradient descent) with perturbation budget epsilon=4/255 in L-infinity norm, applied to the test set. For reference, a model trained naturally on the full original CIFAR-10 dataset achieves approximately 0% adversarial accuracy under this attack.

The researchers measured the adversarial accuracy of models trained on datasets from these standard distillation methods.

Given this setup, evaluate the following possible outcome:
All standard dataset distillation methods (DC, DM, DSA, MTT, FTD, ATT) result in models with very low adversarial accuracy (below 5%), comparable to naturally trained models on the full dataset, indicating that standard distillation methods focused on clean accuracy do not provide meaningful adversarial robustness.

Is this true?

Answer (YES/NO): YES